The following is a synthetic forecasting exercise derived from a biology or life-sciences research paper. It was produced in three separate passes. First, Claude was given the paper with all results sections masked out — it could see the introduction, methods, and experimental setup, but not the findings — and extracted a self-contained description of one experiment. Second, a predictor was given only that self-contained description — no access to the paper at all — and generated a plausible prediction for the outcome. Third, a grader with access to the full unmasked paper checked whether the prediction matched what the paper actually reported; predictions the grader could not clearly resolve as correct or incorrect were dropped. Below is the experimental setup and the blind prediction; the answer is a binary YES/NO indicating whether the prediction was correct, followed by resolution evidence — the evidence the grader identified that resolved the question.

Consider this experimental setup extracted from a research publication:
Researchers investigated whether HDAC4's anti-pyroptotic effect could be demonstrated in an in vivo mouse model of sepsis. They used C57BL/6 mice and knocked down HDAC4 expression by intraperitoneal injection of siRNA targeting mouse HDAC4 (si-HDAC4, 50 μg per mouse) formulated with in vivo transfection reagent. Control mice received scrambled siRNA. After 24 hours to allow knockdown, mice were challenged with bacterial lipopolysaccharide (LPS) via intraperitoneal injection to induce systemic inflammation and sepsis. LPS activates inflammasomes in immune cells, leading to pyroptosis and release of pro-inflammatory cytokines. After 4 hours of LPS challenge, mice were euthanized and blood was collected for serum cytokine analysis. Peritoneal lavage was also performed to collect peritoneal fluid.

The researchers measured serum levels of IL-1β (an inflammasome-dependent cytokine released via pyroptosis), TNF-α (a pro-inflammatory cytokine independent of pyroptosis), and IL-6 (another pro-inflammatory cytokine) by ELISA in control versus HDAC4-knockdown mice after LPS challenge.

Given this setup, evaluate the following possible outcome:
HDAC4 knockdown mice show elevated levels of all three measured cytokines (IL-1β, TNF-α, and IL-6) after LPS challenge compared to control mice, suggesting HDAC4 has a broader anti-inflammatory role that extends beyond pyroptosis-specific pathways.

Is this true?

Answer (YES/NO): NO